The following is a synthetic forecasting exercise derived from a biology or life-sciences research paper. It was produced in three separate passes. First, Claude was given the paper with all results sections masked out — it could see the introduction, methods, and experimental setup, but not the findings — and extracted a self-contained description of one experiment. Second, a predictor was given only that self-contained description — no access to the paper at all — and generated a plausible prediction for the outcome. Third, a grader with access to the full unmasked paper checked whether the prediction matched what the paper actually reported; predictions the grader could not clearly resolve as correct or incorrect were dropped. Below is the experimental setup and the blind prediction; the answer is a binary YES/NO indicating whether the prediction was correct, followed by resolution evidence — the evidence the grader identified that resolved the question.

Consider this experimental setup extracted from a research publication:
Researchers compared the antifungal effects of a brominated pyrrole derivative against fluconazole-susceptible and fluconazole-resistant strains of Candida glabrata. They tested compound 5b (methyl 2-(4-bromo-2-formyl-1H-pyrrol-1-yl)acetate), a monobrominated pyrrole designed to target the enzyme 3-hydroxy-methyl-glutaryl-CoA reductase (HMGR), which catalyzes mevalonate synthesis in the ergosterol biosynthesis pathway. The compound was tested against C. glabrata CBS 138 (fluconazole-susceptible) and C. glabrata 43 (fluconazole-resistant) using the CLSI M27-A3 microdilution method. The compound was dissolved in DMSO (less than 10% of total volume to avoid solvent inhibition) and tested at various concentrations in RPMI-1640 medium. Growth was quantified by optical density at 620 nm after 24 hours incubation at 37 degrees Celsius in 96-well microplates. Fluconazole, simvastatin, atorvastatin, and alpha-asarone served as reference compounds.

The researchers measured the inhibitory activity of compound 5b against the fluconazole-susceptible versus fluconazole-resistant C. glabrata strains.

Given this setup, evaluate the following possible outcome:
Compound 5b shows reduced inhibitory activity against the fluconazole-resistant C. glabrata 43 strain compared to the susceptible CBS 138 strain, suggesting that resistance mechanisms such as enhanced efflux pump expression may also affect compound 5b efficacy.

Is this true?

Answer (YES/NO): YES